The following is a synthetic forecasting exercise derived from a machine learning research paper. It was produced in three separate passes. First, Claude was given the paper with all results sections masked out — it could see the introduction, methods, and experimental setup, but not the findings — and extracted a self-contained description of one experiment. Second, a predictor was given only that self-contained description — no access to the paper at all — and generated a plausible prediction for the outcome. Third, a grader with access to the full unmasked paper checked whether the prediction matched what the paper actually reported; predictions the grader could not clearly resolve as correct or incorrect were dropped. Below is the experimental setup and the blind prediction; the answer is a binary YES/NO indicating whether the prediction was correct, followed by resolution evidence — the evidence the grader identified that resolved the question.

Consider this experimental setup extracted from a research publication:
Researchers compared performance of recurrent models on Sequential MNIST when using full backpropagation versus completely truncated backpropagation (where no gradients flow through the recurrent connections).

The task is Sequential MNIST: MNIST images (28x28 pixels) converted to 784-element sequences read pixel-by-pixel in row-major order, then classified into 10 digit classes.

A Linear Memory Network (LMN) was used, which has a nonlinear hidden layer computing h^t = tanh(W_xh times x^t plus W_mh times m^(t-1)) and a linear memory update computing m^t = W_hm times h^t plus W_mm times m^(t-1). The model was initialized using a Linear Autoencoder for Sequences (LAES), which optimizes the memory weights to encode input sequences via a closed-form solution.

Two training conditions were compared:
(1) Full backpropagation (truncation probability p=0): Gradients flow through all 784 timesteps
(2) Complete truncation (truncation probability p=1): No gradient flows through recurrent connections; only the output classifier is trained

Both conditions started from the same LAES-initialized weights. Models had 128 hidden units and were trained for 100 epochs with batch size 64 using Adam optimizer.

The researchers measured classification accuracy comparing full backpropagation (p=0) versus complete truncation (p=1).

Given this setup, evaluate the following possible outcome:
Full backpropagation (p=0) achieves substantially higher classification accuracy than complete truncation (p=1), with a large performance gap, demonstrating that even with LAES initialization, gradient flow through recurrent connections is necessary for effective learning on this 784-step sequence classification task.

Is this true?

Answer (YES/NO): NO